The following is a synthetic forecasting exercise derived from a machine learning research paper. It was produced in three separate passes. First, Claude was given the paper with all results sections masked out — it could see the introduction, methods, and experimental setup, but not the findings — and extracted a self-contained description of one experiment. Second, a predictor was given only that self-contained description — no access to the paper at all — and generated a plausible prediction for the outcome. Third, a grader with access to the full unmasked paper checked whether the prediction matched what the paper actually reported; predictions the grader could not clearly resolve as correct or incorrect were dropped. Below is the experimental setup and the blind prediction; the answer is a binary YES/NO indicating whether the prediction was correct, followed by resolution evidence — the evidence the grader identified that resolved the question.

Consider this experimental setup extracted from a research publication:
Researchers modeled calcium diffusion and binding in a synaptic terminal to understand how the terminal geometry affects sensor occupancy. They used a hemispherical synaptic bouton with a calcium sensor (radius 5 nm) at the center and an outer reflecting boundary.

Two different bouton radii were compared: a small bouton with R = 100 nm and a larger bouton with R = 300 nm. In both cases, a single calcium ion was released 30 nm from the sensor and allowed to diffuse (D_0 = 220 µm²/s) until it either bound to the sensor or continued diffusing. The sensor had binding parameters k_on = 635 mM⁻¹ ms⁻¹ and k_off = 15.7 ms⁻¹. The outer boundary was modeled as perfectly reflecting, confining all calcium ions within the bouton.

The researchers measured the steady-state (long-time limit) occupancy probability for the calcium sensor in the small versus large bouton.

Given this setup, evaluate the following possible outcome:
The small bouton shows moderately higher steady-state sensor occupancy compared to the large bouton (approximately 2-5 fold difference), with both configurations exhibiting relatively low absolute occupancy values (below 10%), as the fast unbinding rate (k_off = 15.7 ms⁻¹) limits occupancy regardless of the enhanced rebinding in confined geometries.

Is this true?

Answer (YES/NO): NO